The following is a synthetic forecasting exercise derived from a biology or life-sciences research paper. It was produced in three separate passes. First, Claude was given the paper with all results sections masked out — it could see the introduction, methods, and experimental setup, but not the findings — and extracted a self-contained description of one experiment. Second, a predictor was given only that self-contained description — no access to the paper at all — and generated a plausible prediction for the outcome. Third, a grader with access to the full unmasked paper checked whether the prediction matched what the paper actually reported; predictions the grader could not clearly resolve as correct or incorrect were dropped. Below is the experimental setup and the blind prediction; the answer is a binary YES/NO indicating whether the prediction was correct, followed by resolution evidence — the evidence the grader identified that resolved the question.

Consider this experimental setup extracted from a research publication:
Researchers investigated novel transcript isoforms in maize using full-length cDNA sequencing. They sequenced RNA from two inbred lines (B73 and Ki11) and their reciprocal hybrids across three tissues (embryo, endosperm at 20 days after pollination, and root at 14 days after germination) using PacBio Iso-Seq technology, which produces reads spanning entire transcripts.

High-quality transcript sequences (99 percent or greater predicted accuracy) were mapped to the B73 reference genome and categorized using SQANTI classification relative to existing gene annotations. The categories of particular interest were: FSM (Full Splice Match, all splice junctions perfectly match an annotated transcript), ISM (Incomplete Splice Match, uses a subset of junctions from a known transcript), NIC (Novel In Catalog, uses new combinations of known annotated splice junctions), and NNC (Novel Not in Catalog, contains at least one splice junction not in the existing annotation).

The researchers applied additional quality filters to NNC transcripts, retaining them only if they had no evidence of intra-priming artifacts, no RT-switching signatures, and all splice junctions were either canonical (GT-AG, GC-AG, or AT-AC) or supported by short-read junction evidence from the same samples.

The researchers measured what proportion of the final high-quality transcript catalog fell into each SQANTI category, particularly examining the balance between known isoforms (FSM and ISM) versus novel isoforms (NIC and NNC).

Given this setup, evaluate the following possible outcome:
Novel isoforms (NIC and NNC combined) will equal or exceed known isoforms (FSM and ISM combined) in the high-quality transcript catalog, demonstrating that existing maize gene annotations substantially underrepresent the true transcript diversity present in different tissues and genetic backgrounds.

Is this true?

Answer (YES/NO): NO